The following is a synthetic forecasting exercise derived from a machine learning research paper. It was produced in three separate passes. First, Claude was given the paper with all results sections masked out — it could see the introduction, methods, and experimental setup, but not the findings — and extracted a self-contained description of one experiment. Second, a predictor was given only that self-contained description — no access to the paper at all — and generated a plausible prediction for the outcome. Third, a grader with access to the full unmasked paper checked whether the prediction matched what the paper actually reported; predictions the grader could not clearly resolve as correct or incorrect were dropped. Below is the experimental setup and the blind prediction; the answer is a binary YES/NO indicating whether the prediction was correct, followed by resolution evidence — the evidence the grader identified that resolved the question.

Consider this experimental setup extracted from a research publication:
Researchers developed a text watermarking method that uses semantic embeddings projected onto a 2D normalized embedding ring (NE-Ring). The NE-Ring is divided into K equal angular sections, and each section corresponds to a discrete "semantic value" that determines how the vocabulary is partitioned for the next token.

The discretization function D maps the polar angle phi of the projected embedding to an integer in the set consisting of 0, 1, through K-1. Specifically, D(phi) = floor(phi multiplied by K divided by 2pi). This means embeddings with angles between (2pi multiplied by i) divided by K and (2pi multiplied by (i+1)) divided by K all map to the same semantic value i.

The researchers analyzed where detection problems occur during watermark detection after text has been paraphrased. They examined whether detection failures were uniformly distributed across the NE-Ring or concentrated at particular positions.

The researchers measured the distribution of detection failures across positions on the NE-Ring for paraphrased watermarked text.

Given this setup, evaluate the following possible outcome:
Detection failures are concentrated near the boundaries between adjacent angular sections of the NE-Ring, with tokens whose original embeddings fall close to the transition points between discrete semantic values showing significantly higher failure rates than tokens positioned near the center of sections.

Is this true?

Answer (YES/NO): YES